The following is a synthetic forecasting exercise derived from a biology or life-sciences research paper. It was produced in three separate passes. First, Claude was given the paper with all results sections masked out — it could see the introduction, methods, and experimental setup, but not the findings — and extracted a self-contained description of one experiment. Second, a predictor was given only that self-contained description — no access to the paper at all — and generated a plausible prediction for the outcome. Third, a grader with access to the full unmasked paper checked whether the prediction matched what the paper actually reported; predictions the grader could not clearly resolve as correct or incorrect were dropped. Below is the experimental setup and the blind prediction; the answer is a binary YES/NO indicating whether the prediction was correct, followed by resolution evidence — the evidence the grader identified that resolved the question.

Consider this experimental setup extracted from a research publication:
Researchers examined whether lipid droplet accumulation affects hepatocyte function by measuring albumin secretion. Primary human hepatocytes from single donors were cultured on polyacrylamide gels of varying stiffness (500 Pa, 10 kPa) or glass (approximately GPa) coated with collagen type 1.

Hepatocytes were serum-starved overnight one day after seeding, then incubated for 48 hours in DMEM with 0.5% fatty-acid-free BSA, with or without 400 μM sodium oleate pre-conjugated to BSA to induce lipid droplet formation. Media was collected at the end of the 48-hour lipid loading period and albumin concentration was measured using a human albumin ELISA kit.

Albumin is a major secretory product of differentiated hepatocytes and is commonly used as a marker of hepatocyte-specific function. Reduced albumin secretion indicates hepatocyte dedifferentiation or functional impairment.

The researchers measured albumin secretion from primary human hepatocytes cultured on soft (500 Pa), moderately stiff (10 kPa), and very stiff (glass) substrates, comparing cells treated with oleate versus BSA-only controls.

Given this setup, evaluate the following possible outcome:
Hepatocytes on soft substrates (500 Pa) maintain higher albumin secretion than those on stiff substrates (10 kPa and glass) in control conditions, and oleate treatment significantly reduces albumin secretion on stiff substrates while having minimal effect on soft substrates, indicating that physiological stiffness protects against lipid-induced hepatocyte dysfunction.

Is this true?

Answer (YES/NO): NO